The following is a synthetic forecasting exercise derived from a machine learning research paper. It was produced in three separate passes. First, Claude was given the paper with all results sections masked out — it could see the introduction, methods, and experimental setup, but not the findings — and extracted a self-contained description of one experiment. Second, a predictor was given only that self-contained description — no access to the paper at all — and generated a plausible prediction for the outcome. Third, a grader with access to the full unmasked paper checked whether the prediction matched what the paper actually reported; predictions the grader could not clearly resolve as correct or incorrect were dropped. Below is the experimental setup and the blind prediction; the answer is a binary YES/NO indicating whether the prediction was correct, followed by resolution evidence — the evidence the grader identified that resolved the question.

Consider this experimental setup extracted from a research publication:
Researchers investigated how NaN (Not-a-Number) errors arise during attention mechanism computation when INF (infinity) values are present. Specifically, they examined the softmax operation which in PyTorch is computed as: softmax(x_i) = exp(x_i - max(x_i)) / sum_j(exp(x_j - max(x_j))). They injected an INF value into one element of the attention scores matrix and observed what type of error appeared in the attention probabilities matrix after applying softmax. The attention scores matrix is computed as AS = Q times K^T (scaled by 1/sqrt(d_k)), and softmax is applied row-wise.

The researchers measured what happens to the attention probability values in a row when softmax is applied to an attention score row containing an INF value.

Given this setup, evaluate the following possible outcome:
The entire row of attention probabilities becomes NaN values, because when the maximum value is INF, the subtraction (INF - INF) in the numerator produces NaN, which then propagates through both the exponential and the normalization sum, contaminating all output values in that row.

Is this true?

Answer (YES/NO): YES